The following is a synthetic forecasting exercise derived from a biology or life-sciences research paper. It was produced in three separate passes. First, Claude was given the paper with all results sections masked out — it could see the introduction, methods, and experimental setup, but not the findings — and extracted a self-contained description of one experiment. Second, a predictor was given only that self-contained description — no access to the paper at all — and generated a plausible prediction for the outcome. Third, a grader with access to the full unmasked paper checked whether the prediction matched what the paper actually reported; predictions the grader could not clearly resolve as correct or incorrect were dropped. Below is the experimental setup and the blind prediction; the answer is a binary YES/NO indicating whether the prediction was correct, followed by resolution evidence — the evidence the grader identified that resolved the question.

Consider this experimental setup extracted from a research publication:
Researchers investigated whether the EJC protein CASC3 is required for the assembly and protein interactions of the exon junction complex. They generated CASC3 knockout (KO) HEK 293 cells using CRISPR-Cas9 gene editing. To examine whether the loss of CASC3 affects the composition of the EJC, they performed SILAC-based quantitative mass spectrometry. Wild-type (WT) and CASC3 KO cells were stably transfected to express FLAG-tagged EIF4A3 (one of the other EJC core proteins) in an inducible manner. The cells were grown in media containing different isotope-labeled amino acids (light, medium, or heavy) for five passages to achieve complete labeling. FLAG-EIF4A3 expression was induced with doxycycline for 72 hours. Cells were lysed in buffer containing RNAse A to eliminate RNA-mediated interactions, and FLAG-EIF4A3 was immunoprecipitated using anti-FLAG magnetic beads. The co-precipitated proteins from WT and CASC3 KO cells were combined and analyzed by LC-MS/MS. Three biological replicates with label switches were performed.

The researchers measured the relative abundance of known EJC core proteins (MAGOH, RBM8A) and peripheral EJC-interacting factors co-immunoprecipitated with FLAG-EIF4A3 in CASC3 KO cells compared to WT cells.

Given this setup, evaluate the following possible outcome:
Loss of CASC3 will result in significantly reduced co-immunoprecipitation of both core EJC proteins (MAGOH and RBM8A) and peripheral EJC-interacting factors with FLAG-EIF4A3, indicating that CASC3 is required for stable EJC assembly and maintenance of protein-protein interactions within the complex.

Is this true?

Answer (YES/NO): NO